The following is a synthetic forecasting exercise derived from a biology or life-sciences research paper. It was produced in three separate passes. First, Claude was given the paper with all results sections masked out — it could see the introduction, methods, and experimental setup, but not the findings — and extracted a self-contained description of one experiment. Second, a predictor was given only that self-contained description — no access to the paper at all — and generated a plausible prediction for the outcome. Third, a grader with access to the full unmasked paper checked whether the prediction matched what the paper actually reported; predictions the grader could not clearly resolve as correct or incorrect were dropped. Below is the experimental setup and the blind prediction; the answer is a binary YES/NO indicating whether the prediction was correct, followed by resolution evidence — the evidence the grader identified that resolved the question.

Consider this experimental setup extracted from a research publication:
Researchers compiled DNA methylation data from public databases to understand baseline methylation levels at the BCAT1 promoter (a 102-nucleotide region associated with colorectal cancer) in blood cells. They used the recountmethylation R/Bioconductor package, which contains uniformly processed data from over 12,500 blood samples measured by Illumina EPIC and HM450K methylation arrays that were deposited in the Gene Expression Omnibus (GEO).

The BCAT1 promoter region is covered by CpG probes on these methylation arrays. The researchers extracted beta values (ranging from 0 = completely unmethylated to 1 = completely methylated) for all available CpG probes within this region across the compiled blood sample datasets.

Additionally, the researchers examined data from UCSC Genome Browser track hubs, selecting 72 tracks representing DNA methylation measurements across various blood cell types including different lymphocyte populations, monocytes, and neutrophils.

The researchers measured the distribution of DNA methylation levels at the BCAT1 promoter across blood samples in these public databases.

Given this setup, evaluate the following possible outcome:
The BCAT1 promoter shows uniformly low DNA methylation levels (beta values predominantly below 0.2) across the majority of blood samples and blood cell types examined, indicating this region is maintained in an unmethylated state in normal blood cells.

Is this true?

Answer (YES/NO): NO